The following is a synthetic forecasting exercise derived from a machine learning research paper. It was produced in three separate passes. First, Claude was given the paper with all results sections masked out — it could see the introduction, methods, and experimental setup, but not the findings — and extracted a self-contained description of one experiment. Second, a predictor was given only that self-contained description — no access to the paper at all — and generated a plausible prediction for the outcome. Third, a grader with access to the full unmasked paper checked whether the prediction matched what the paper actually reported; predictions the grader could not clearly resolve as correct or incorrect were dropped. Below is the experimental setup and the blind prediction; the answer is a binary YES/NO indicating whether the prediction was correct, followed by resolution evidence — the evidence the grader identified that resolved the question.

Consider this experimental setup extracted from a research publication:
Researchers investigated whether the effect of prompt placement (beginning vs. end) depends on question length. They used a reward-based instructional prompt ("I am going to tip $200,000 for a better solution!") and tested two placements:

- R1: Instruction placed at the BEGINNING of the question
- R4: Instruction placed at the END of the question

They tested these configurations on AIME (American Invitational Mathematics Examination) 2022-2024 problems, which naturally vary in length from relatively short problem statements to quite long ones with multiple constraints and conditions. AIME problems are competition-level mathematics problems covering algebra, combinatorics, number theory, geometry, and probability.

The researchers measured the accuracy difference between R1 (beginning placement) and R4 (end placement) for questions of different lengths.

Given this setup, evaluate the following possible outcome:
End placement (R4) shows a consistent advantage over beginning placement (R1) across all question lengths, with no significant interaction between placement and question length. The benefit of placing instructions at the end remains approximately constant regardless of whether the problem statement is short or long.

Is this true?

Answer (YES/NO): NO